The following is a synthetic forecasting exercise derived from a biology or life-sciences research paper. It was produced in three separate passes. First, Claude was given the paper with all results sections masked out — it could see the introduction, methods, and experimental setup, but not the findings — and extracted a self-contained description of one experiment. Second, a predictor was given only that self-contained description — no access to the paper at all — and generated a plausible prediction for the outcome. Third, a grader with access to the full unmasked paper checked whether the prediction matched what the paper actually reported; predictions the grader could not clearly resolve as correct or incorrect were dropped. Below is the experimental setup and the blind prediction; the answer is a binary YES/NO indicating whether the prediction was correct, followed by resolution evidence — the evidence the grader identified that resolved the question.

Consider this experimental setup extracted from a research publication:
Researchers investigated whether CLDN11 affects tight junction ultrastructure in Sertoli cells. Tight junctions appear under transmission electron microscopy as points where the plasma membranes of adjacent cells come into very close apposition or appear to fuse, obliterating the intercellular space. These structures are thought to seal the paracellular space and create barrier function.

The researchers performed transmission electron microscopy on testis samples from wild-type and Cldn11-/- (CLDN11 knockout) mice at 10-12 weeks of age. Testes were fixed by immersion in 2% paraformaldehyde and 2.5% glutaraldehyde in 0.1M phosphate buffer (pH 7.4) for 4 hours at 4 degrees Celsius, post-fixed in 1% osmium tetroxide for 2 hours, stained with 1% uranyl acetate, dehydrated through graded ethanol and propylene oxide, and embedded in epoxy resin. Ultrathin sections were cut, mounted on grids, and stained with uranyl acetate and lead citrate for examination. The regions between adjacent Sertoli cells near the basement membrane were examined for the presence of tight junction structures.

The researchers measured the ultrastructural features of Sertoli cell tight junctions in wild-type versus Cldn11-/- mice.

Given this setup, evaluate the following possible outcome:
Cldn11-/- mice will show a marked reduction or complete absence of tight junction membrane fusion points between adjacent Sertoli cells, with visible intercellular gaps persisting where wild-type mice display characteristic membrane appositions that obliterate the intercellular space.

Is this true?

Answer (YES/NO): YES